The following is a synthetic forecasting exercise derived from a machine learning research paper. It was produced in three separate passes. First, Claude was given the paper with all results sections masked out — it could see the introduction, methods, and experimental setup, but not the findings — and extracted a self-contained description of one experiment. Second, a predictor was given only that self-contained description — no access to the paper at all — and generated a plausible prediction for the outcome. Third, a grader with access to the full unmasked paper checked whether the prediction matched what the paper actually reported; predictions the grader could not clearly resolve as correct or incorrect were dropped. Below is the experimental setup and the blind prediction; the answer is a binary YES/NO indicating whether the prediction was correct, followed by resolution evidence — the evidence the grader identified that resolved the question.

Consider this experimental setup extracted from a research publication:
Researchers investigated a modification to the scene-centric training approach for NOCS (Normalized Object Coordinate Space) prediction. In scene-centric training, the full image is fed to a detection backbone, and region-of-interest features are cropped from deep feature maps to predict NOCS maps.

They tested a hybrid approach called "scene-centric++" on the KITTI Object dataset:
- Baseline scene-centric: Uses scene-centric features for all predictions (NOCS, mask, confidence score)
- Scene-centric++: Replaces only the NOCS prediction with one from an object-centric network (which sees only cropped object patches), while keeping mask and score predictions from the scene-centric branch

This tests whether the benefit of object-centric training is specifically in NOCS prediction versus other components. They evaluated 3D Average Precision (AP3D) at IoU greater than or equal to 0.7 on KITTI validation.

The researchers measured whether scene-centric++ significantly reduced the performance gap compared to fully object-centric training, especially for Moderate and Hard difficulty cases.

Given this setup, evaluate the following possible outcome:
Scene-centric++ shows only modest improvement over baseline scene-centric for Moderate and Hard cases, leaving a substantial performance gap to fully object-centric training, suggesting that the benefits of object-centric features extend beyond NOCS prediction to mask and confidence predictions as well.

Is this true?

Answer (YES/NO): NO